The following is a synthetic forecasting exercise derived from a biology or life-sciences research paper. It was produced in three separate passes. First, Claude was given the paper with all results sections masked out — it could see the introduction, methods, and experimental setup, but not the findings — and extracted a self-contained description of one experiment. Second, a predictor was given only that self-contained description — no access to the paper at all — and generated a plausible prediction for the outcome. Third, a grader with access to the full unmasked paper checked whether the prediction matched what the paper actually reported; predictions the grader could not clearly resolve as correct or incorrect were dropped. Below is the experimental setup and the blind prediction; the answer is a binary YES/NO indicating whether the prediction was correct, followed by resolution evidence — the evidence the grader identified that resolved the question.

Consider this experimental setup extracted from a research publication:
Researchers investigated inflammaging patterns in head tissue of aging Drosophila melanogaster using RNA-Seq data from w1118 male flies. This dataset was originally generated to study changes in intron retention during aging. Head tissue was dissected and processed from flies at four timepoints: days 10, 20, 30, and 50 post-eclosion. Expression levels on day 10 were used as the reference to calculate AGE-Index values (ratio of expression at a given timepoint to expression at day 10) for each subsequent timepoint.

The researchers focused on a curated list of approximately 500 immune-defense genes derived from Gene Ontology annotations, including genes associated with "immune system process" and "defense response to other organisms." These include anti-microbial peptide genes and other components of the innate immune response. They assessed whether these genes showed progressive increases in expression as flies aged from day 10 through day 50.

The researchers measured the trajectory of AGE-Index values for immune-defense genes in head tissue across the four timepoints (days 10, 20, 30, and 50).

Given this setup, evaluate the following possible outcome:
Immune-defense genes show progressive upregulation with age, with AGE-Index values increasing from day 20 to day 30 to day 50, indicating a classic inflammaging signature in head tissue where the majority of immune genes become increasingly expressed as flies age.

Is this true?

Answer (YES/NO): NO